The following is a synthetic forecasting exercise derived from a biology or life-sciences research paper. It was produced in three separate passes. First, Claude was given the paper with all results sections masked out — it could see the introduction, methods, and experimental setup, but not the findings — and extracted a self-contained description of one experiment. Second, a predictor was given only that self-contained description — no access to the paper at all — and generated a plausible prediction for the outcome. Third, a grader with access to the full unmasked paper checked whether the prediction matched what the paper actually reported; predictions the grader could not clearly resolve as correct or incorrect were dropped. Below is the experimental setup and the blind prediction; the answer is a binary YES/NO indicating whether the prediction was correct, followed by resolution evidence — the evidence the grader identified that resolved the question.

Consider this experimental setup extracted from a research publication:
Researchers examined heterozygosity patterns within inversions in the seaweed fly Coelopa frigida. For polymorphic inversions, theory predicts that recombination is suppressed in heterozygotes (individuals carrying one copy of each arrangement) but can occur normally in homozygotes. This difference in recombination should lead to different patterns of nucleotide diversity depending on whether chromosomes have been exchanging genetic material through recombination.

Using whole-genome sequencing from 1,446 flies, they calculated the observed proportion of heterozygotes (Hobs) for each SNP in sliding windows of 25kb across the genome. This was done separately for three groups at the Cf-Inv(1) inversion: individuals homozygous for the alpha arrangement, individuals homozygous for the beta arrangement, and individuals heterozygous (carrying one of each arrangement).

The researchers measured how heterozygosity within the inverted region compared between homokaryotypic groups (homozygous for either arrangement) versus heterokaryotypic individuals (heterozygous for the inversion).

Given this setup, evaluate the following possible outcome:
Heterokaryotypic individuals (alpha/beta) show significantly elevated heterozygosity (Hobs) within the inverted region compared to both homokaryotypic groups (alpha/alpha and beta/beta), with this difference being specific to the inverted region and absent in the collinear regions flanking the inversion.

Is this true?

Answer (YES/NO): YES